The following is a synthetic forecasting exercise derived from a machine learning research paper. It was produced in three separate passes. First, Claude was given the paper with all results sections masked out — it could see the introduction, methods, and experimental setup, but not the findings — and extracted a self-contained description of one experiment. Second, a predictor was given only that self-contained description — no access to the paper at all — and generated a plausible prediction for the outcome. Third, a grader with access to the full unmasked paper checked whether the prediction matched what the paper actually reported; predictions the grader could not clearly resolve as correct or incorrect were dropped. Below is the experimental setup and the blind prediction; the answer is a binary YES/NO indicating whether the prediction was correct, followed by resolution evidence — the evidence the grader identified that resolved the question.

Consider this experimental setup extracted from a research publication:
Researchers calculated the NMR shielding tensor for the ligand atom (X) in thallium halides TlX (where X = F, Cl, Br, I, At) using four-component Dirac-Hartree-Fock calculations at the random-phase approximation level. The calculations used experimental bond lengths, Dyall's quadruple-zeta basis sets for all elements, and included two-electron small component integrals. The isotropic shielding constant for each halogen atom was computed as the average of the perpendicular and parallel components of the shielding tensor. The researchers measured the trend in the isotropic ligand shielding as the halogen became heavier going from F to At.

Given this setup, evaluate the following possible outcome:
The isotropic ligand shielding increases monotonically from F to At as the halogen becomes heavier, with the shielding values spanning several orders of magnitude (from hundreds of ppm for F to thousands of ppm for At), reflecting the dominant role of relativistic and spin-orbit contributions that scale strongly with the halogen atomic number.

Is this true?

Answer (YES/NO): NO